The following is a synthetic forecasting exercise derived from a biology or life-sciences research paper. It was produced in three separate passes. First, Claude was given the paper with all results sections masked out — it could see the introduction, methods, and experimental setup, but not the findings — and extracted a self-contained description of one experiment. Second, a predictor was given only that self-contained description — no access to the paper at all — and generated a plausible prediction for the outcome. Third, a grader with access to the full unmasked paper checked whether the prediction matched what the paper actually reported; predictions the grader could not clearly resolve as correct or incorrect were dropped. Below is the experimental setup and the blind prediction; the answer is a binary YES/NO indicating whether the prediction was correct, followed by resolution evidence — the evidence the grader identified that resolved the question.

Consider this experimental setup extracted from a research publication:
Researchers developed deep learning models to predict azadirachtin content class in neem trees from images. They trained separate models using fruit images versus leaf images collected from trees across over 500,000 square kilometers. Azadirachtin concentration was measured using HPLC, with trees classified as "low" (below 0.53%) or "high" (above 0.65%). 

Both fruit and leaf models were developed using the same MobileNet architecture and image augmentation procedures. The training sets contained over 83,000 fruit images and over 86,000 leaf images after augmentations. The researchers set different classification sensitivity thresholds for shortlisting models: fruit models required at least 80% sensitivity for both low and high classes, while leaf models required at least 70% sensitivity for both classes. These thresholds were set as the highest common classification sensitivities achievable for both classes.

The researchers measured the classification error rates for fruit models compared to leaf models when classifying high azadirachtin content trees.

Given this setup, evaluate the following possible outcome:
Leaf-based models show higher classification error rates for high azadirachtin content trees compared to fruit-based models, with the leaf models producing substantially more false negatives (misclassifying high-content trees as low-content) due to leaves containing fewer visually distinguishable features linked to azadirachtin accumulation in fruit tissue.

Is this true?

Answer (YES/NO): NO